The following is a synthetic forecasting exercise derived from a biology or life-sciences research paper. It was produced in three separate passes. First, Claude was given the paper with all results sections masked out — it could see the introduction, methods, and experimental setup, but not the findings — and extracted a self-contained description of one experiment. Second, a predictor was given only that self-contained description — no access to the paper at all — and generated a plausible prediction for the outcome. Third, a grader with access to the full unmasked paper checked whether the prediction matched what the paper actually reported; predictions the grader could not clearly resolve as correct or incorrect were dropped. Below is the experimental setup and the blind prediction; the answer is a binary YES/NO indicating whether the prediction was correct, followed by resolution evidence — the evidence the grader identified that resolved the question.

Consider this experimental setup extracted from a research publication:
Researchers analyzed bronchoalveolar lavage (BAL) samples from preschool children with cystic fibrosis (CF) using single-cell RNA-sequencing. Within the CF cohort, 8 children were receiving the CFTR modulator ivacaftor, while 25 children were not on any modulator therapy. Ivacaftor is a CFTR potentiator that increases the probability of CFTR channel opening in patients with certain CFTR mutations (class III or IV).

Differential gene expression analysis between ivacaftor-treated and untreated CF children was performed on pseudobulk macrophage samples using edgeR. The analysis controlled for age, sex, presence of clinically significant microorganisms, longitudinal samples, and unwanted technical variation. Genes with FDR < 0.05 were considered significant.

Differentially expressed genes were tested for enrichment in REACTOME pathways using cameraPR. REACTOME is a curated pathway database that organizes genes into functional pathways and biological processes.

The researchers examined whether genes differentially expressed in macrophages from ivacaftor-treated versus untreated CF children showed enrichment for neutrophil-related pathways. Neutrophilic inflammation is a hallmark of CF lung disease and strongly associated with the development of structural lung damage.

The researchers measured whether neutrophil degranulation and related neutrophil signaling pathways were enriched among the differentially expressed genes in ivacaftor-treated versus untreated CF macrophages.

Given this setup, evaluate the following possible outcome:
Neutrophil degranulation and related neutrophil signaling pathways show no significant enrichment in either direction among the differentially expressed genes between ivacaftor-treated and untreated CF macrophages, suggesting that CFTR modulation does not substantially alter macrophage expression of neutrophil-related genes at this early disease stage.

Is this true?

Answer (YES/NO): NO